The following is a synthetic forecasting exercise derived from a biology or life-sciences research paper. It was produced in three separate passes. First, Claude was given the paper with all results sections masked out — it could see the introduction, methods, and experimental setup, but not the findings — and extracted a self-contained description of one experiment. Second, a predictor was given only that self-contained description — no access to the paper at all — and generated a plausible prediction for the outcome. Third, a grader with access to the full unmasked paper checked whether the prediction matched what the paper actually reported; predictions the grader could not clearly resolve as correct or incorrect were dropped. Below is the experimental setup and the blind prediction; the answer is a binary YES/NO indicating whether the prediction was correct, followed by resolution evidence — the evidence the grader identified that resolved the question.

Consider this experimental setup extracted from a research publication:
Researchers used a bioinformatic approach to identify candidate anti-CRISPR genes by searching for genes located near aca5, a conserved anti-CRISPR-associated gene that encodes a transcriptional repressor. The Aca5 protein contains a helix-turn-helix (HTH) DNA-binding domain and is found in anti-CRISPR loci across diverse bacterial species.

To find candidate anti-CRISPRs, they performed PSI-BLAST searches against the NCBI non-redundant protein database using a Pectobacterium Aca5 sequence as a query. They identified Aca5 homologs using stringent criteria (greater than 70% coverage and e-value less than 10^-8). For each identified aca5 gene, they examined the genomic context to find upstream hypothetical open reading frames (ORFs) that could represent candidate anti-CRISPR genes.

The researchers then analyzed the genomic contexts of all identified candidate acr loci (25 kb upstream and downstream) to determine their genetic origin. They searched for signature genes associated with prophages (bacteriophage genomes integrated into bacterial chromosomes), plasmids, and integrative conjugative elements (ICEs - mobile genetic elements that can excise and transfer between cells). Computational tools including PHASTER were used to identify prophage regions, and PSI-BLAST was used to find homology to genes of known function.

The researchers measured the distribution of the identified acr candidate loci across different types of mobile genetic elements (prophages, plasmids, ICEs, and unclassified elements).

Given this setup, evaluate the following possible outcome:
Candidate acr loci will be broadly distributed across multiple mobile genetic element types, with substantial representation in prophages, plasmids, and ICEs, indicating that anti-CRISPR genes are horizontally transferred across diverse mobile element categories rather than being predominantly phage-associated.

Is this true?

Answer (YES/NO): NO